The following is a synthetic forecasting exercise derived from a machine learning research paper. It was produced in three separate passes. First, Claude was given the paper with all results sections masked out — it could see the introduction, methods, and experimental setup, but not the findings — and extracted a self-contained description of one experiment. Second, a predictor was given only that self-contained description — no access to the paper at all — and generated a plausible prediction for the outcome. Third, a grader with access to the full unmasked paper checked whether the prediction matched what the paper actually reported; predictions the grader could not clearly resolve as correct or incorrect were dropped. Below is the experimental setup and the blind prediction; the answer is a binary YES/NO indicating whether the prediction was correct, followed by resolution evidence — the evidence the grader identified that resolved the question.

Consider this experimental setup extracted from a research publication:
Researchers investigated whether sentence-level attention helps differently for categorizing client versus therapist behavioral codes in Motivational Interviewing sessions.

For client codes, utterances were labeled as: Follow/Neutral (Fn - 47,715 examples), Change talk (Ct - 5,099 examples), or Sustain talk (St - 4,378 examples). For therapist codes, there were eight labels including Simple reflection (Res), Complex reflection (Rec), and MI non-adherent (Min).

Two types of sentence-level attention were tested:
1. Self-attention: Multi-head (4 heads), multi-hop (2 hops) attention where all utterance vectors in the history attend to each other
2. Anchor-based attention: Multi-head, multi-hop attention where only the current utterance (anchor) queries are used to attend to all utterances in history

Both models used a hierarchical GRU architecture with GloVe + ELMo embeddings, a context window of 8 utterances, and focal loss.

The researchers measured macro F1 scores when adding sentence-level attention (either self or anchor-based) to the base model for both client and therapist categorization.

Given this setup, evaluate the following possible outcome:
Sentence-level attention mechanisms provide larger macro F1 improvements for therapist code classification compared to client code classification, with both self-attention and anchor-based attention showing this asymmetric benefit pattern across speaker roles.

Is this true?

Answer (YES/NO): NO